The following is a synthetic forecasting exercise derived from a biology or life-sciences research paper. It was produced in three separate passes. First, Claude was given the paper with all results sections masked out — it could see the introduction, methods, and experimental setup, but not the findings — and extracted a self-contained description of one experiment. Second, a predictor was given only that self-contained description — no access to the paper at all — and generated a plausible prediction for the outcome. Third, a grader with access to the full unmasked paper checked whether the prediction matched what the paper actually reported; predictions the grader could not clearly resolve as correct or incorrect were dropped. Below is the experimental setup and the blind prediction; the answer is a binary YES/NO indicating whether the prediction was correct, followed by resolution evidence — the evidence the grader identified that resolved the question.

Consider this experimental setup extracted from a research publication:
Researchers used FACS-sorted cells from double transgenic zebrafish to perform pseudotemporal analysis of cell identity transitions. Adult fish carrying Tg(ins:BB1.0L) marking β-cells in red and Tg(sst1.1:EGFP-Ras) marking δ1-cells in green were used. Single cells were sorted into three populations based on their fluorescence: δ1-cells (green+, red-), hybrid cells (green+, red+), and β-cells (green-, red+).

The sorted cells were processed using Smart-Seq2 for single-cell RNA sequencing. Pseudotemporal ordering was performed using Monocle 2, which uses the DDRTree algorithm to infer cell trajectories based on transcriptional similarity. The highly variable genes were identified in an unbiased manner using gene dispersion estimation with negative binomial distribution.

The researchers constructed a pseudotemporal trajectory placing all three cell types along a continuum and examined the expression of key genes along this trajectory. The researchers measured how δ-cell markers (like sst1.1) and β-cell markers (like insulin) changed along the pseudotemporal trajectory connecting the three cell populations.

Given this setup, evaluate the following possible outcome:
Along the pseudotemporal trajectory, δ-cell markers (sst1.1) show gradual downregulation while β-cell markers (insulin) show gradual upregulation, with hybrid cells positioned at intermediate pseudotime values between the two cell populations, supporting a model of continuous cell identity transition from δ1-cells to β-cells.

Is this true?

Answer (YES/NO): NO